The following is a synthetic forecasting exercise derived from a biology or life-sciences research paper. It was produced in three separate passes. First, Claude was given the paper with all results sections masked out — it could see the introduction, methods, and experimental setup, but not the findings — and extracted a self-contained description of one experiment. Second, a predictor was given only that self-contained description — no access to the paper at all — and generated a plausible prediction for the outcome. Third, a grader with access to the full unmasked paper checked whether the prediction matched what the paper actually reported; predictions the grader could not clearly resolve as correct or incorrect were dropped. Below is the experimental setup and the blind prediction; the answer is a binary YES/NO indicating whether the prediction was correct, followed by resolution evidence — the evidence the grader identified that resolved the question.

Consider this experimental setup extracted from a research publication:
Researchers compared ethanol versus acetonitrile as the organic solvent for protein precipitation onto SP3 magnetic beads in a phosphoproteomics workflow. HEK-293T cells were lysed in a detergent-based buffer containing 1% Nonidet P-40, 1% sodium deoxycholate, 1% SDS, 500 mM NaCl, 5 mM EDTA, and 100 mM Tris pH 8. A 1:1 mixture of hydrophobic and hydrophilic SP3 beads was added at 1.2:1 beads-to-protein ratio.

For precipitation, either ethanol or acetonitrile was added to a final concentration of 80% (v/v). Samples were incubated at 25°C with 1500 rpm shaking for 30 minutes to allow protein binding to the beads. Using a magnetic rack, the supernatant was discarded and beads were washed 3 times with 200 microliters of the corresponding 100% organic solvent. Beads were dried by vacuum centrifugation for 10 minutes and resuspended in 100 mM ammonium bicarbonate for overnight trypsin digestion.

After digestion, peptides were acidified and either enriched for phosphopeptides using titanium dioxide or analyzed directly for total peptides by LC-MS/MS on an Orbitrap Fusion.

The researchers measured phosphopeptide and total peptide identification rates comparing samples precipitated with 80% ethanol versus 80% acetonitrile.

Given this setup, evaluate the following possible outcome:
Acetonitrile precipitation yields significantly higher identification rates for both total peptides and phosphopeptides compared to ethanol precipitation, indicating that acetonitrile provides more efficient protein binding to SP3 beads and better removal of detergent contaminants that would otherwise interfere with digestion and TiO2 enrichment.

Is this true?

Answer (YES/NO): NO